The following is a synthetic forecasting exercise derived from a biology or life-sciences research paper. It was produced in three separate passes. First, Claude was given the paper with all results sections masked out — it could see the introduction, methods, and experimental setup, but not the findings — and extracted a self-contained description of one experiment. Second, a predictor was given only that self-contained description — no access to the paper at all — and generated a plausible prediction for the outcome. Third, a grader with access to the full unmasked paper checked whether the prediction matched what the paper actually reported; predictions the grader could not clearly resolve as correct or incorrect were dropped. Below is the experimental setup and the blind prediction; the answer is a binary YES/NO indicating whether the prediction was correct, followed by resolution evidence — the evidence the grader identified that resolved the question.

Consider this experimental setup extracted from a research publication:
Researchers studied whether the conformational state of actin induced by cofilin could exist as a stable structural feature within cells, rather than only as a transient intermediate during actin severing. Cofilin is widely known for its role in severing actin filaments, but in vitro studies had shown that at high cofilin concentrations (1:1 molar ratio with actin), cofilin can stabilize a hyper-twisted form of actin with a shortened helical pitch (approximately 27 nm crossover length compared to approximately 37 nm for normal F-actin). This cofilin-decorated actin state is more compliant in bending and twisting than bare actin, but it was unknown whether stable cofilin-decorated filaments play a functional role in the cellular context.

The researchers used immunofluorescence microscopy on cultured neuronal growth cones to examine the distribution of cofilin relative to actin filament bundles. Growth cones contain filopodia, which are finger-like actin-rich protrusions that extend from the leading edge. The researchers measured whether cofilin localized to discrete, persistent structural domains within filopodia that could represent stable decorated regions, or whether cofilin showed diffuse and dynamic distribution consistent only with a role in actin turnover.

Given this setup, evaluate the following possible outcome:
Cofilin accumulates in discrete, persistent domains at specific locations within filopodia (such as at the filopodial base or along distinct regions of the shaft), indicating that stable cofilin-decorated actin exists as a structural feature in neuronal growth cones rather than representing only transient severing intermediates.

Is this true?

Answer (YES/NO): YES